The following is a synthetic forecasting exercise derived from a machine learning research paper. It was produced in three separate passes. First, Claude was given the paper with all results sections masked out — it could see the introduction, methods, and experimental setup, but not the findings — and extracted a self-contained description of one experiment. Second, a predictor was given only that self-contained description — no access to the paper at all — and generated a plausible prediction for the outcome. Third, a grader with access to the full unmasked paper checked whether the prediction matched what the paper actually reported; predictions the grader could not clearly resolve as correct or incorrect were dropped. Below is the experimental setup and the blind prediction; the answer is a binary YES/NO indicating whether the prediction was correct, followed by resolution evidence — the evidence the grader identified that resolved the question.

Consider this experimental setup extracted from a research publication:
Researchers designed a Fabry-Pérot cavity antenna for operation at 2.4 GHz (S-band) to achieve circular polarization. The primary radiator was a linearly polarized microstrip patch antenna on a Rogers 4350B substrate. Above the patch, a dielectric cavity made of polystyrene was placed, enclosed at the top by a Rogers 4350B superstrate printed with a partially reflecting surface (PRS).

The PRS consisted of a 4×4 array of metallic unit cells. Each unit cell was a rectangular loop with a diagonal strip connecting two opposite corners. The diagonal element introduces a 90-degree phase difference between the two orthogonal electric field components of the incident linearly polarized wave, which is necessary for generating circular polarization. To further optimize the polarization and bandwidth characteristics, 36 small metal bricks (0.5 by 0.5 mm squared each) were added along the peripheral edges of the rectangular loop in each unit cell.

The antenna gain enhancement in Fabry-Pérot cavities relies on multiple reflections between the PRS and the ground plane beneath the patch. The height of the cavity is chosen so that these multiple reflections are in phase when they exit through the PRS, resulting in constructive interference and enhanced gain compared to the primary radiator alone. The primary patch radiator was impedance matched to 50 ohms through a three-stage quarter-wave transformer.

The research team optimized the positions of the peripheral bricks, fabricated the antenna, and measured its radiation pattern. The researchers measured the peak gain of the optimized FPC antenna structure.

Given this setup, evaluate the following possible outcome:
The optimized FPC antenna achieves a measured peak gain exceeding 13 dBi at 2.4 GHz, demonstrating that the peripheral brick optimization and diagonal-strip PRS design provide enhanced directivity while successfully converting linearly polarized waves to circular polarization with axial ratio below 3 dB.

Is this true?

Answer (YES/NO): NO